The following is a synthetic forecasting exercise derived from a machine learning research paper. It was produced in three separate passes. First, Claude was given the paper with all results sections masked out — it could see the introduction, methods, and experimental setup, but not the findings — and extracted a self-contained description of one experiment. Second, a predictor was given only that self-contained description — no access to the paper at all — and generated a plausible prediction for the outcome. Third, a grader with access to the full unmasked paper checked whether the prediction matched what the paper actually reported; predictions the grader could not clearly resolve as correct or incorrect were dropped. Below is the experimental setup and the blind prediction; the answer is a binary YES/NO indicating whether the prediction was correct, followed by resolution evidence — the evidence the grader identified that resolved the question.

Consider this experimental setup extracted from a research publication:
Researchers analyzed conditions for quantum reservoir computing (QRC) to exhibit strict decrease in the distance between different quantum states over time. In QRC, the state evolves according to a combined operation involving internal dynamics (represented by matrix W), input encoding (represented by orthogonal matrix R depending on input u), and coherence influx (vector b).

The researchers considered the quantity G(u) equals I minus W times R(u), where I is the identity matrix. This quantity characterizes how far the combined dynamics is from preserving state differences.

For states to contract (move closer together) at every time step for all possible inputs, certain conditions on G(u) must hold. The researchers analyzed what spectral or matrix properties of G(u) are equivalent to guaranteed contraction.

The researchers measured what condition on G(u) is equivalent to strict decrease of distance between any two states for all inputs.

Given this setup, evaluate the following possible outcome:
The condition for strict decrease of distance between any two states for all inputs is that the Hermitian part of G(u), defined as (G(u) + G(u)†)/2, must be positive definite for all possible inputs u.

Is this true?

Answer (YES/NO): YES